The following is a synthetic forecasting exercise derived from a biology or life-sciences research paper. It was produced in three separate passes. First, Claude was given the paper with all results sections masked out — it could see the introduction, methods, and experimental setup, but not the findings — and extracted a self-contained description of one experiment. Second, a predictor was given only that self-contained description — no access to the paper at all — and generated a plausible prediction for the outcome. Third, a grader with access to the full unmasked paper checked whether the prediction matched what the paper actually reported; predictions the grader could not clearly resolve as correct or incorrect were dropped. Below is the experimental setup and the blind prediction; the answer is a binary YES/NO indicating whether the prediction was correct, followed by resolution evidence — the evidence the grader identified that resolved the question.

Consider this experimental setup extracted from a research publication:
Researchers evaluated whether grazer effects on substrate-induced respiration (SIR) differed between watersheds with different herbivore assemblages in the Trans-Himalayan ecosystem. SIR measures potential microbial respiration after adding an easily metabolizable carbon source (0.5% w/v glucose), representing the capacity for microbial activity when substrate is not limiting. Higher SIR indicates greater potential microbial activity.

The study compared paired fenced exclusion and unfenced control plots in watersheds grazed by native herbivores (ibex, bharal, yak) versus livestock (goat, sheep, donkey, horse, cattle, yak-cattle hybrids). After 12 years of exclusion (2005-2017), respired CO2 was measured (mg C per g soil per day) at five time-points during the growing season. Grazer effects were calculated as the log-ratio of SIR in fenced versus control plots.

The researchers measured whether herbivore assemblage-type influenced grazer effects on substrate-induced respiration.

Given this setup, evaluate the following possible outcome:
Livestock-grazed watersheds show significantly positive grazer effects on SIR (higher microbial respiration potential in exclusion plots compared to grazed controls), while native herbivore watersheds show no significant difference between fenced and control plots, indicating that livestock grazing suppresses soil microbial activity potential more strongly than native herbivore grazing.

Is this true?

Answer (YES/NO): NO